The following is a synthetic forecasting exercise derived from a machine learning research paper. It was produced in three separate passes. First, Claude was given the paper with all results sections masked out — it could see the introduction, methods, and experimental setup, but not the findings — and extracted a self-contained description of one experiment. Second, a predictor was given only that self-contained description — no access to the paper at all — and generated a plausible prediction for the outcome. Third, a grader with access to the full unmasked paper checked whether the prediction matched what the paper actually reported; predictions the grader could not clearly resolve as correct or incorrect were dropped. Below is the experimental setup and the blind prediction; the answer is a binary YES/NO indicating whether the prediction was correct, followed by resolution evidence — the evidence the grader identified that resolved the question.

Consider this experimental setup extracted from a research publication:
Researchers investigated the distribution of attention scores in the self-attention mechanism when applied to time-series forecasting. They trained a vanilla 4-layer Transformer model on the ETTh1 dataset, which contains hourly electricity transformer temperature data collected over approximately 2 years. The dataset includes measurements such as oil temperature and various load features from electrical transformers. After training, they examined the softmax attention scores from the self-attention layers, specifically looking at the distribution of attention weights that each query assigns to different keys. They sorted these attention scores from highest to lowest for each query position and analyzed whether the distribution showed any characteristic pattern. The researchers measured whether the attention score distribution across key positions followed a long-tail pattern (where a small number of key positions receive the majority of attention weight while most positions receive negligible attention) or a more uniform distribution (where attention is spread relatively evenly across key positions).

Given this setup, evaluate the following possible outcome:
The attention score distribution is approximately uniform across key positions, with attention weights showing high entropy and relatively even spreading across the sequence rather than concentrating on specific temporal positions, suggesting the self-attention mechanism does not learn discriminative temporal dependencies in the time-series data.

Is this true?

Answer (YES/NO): NO